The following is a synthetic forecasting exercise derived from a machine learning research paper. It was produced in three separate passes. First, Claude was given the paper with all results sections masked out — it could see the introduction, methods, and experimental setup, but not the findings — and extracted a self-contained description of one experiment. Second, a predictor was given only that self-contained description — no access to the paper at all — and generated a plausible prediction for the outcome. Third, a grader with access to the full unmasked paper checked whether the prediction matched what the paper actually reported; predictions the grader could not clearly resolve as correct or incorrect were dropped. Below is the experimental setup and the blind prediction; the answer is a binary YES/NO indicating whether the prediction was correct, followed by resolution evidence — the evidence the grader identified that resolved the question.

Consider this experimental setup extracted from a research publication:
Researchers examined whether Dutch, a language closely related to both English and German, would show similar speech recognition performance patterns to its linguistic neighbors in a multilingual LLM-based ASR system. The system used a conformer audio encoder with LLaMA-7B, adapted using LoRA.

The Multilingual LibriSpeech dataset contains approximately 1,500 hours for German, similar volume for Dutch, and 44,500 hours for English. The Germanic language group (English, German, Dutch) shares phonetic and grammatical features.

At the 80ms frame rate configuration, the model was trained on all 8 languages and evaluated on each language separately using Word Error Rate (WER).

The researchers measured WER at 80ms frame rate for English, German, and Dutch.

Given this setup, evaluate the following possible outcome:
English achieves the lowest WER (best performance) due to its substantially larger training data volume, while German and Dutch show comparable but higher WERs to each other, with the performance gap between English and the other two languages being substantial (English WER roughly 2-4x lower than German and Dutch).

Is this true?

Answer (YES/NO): NO